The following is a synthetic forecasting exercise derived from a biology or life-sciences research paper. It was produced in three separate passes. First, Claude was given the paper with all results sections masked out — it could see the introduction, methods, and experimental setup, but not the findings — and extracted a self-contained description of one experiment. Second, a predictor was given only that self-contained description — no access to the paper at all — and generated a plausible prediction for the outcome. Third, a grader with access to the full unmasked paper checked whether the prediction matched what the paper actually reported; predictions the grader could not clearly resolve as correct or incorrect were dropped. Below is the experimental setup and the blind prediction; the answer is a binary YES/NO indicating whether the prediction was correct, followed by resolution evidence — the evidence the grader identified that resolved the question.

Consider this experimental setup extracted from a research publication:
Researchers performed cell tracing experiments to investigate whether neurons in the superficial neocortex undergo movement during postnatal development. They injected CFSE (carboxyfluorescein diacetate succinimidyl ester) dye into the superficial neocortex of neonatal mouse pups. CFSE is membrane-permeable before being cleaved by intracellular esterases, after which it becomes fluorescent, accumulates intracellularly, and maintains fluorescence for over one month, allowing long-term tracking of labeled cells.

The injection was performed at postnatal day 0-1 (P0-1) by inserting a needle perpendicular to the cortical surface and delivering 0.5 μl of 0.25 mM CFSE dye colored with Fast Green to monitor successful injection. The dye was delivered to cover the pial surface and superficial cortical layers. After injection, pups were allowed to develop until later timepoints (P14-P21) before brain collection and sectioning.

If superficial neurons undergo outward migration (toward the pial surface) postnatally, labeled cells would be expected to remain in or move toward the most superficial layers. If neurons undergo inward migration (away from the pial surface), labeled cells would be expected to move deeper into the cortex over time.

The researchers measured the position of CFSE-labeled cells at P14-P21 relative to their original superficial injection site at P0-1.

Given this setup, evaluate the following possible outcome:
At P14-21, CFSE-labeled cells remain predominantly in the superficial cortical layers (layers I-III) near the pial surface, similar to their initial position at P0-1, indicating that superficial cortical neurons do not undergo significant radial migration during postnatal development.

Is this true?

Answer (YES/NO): NO